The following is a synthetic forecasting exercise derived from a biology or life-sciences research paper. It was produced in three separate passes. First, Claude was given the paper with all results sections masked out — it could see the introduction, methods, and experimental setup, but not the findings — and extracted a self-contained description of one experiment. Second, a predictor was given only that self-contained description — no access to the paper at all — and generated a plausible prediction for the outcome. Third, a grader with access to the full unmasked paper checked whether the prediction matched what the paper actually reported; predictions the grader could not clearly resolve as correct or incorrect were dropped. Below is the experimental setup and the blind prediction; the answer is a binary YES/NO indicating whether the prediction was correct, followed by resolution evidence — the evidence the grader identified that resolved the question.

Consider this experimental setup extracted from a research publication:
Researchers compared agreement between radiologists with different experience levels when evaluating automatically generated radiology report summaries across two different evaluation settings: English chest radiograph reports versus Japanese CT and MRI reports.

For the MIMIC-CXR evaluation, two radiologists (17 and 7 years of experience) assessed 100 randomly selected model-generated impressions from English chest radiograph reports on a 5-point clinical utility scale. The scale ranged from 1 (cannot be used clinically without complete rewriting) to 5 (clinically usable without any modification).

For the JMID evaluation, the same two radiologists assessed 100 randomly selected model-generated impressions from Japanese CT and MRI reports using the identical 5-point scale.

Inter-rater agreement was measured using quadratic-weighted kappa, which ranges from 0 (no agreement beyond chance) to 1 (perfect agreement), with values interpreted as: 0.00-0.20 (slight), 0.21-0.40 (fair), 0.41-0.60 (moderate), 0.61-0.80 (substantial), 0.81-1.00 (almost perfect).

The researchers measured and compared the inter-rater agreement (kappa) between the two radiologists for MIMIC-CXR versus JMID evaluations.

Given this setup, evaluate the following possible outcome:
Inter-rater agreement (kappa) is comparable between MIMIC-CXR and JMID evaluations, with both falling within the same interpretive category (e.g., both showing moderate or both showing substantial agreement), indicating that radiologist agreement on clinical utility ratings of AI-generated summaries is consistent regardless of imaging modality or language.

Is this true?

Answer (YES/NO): YES